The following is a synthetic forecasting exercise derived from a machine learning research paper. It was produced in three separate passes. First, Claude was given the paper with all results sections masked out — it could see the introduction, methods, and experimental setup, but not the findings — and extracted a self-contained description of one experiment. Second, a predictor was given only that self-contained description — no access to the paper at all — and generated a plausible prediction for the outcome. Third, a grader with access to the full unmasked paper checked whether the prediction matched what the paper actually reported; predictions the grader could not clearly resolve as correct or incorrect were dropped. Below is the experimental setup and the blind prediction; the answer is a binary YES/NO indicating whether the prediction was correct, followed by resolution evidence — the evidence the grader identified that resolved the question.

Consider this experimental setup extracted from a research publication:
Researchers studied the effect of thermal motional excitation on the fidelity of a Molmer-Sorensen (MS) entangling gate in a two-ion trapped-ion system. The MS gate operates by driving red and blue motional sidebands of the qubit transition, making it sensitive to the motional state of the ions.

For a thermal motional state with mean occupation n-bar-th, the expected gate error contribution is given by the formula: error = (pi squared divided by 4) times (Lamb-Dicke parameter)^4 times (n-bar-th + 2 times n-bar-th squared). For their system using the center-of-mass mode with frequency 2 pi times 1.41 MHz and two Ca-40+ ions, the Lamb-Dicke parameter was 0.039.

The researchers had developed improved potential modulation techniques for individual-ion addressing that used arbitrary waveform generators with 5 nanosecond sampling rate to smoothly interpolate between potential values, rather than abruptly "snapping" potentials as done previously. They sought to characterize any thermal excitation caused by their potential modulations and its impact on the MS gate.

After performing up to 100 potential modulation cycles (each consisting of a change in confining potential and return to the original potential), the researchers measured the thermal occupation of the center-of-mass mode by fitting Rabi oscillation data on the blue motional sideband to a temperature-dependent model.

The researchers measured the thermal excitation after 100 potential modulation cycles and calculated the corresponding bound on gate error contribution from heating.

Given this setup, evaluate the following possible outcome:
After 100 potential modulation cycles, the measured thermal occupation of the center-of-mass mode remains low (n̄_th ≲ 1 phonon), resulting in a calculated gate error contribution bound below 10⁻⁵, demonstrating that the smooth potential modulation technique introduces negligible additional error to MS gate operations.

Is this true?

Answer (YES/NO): NO